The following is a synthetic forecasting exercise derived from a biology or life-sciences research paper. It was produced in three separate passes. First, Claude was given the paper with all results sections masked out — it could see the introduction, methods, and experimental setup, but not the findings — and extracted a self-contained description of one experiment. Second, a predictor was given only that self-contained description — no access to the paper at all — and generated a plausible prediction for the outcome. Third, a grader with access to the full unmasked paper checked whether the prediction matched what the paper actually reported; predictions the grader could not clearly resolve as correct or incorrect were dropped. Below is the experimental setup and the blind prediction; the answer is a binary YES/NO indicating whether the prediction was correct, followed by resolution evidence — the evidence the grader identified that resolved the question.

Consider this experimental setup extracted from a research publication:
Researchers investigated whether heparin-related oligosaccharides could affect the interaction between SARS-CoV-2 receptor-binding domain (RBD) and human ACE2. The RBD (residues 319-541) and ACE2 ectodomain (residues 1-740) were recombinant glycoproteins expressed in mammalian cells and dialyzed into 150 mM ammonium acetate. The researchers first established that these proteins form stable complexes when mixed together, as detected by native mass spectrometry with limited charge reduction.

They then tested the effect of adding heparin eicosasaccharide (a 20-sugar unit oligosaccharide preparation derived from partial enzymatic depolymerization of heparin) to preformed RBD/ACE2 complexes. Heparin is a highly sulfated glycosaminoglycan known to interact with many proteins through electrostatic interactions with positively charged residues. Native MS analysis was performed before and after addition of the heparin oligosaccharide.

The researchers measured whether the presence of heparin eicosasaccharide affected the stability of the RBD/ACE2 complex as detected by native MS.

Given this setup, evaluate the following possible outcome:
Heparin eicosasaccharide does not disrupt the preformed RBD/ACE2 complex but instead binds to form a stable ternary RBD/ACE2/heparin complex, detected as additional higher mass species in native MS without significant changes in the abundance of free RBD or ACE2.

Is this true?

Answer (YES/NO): NO